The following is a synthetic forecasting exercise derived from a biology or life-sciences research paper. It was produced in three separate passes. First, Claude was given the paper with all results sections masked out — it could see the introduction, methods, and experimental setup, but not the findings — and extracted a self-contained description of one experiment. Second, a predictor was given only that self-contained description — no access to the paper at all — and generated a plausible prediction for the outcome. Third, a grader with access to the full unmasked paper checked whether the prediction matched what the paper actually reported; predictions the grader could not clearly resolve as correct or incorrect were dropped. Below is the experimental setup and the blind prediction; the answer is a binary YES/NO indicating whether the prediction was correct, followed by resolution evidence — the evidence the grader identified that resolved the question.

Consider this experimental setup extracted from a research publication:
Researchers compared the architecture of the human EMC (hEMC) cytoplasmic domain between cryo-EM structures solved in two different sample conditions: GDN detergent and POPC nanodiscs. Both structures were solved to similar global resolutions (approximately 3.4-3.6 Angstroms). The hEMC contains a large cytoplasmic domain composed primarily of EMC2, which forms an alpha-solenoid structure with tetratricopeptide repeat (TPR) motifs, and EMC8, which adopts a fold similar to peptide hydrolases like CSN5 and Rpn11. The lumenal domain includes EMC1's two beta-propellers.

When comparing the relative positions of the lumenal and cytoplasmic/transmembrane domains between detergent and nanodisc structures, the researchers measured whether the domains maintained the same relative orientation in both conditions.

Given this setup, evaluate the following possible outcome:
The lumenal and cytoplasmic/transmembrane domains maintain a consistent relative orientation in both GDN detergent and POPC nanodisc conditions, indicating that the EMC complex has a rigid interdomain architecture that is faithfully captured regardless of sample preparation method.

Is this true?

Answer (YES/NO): NO